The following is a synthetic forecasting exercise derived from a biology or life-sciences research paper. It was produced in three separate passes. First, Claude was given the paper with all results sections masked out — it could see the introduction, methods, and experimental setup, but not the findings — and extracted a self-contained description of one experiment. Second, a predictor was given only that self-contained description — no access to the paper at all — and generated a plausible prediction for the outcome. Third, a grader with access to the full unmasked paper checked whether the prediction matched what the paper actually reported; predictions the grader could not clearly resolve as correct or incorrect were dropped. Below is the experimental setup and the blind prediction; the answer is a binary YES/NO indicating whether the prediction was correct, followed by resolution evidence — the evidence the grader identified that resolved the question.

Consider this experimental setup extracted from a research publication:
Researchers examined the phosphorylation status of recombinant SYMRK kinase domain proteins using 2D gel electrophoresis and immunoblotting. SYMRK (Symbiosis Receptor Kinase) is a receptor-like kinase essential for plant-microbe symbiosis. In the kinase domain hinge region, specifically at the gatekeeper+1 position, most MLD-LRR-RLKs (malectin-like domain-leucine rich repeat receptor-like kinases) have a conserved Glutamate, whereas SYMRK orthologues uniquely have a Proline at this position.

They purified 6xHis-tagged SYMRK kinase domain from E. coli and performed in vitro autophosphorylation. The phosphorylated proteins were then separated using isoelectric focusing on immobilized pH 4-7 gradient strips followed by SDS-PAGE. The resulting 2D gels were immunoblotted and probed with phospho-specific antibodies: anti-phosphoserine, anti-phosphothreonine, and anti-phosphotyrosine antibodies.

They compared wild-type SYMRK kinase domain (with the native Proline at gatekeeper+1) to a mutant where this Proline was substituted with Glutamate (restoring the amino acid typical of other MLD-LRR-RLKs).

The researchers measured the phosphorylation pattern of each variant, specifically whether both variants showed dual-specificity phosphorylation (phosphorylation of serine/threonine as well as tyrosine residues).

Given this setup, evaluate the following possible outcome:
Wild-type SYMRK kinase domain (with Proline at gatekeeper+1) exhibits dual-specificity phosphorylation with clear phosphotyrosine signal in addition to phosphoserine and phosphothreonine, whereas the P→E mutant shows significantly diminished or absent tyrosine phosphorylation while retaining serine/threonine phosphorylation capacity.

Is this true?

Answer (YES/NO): YES